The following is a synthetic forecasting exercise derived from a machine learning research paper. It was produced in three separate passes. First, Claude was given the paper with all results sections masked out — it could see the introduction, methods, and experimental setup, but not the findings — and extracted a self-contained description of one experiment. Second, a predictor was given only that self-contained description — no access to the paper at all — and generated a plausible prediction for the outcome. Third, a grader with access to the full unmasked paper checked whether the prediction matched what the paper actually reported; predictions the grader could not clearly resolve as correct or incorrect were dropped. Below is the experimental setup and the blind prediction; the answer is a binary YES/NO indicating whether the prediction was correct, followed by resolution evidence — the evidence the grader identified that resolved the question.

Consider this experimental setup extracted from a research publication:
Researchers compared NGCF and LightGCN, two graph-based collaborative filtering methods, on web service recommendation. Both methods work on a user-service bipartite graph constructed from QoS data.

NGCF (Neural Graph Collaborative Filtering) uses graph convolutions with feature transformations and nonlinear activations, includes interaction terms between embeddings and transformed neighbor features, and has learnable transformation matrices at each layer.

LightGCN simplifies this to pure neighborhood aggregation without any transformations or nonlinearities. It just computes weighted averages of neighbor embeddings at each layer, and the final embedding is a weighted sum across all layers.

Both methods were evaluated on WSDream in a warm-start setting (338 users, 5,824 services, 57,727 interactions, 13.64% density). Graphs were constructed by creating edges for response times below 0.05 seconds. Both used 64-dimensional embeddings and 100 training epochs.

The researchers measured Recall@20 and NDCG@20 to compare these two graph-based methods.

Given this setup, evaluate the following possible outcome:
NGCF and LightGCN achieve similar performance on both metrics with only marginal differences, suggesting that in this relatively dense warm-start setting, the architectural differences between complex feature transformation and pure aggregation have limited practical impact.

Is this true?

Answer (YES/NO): NO